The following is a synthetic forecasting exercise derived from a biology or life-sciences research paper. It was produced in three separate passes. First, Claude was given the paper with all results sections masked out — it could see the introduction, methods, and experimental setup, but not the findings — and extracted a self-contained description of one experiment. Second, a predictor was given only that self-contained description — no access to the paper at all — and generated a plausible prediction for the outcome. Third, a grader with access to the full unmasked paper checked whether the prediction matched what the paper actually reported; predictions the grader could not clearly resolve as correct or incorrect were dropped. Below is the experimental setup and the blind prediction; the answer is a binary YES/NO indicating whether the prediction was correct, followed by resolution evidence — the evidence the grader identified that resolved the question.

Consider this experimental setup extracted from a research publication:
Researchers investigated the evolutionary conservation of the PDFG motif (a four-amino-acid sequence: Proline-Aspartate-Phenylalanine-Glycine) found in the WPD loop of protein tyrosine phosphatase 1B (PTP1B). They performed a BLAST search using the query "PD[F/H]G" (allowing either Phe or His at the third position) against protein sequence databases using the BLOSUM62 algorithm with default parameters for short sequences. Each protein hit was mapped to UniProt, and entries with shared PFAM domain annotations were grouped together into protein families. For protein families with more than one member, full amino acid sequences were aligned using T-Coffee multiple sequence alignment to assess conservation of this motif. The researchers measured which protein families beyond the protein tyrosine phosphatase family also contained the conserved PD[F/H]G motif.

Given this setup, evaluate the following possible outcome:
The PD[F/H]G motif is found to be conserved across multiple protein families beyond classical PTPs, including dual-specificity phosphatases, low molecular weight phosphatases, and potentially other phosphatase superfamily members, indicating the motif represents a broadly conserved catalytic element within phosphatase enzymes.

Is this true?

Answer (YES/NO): NO